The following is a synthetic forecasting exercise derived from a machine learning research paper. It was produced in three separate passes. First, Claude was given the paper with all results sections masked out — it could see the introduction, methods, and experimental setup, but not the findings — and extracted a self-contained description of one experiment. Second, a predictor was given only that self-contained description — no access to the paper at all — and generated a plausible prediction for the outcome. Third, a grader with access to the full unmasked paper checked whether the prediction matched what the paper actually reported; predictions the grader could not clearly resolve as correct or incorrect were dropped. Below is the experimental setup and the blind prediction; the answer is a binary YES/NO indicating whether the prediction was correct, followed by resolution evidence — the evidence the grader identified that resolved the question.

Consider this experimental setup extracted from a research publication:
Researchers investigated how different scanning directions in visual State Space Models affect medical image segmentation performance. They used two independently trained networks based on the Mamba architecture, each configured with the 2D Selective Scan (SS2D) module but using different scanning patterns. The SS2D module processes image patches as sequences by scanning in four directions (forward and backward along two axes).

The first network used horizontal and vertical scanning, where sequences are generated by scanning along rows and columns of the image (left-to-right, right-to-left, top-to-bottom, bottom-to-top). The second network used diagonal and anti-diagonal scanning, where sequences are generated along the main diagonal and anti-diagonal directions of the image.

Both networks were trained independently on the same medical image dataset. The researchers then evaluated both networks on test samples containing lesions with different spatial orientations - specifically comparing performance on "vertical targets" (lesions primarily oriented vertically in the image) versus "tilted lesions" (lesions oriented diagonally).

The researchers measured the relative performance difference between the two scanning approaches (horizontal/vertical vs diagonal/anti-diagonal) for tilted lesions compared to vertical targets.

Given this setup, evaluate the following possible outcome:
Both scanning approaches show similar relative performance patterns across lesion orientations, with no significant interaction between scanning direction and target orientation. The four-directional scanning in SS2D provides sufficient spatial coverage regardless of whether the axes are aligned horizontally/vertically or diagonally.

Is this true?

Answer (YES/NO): NO